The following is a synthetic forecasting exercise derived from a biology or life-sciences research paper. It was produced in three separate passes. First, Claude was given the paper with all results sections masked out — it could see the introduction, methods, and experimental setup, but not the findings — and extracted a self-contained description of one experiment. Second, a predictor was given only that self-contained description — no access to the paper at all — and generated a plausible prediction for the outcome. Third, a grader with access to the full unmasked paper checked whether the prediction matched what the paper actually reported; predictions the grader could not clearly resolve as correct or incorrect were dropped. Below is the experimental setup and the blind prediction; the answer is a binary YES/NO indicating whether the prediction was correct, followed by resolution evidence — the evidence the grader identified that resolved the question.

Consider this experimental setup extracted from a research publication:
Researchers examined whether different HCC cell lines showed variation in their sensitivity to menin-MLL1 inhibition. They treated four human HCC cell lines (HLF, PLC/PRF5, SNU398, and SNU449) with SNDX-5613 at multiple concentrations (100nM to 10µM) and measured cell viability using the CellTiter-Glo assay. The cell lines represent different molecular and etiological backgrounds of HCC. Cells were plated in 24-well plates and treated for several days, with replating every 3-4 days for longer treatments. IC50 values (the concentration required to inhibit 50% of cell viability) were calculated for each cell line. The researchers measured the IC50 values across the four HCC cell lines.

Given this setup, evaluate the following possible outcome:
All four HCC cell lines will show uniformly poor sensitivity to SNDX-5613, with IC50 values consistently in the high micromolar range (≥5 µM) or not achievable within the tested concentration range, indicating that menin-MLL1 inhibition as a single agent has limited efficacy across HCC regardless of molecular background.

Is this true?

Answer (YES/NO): NO